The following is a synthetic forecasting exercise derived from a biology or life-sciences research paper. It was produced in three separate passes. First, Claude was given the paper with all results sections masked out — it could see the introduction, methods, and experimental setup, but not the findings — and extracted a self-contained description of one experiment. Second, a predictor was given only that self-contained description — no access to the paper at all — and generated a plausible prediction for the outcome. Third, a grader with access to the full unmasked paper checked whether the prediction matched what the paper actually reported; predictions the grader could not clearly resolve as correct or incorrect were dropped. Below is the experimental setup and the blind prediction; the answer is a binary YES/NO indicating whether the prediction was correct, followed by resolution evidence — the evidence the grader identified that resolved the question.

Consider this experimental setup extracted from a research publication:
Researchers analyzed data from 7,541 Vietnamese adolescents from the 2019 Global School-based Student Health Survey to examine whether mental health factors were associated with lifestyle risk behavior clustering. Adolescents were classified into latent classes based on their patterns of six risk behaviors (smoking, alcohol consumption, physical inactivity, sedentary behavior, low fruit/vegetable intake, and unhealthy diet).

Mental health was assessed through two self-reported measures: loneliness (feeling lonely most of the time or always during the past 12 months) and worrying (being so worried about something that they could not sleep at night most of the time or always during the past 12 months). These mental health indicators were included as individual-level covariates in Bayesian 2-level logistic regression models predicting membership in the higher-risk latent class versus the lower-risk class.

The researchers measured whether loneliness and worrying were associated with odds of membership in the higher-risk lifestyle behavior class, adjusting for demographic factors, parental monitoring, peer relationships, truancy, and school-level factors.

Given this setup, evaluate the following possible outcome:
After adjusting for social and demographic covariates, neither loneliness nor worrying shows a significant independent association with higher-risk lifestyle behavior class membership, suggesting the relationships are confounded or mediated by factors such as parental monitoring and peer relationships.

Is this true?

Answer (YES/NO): NO